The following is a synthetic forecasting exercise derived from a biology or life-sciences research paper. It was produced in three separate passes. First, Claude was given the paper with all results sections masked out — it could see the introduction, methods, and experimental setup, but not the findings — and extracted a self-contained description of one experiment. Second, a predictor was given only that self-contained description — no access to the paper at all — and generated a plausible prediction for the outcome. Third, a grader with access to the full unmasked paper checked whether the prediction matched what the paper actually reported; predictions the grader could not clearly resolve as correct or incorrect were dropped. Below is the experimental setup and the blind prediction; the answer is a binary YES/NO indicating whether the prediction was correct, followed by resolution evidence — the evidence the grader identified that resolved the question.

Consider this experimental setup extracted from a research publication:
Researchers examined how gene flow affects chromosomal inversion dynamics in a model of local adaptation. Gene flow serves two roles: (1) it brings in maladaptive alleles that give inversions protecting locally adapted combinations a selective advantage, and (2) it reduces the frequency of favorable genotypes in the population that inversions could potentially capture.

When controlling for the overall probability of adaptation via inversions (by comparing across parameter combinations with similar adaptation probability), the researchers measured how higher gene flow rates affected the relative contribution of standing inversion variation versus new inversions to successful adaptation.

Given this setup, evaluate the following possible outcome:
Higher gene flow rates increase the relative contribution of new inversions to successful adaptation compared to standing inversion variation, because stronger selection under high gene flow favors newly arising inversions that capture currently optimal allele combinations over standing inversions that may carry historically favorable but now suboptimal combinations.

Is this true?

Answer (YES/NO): NO